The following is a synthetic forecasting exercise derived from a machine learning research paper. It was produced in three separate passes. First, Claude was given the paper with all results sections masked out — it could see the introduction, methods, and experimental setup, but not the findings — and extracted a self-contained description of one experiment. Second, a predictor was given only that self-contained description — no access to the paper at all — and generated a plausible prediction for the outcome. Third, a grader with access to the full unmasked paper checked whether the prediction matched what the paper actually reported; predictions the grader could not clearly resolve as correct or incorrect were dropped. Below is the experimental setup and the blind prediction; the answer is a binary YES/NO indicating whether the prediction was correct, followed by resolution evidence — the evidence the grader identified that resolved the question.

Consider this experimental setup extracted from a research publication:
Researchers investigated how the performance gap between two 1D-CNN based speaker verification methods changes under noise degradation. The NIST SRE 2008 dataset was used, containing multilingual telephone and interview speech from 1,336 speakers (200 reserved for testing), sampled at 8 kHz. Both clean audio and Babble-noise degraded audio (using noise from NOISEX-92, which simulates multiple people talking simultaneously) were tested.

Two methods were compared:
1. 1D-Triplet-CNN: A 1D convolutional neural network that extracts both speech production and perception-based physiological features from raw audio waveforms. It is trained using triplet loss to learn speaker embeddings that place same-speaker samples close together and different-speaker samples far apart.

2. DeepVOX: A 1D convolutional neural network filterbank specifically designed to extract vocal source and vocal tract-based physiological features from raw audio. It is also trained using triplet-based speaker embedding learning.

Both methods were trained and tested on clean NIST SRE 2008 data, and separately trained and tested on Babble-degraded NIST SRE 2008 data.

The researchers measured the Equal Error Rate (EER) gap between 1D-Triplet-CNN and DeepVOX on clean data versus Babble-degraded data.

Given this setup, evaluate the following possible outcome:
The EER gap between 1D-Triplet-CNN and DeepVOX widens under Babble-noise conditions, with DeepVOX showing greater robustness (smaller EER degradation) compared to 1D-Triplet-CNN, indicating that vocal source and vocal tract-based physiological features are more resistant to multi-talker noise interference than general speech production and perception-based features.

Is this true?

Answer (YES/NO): YES